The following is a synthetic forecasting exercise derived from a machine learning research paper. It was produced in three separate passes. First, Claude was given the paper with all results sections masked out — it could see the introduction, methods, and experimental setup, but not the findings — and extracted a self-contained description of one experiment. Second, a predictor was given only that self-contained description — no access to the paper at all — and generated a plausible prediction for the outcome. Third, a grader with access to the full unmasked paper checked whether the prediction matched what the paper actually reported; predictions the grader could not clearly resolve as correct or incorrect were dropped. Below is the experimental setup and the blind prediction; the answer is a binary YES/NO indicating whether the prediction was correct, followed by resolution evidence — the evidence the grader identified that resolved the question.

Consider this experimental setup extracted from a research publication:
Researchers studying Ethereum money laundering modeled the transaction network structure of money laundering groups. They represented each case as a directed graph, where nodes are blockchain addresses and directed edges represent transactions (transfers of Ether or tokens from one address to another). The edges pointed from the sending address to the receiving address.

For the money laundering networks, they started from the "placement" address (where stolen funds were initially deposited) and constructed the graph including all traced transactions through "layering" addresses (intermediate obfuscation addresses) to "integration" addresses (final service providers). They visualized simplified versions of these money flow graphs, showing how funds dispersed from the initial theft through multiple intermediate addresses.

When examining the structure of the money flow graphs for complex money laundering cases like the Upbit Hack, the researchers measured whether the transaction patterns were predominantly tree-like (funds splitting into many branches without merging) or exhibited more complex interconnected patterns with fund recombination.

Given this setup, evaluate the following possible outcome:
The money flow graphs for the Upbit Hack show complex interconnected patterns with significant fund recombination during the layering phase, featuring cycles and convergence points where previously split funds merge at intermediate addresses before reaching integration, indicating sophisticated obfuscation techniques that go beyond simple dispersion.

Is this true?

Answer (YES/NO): NO